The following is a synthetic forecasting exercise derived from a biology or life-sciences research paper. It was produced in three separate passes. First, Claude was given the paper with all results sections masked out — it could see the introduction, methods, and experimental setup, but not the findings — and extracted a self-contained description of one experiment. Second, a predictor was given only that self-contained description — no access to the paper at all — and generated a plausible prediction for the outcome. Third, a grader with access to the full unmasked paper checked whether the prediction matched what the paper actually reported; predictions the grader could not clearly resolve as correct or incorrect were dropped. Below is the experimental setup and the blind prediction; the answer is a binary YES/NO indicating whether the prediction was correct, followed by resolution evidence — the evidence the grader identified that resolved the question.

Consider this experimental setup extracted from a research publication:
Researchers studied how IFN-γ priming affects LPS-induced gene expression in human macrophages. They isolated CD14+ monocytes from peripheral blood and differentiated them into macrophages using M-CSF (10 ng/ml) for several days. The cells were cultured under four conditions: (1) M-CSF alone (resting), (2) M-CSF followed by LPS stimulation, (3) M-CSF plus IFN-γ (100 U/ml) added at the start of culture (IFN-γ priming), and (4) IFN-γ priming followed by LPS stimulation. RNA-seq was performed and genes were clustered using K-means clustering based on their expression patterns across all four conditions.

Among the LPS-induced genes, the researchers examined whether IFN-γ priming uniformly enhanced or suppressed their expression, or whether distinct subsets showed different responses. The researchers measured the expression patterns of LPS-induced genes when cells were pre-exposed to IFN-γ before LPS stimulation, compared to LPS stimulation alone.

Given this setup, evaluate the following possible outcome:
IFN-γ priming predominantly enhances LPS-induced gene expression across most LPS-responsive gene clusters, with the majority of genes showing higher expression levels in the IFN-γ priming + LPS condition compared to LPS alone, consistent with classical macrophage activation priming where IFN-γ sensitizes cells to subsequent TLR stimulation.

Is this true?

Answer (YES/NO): NO